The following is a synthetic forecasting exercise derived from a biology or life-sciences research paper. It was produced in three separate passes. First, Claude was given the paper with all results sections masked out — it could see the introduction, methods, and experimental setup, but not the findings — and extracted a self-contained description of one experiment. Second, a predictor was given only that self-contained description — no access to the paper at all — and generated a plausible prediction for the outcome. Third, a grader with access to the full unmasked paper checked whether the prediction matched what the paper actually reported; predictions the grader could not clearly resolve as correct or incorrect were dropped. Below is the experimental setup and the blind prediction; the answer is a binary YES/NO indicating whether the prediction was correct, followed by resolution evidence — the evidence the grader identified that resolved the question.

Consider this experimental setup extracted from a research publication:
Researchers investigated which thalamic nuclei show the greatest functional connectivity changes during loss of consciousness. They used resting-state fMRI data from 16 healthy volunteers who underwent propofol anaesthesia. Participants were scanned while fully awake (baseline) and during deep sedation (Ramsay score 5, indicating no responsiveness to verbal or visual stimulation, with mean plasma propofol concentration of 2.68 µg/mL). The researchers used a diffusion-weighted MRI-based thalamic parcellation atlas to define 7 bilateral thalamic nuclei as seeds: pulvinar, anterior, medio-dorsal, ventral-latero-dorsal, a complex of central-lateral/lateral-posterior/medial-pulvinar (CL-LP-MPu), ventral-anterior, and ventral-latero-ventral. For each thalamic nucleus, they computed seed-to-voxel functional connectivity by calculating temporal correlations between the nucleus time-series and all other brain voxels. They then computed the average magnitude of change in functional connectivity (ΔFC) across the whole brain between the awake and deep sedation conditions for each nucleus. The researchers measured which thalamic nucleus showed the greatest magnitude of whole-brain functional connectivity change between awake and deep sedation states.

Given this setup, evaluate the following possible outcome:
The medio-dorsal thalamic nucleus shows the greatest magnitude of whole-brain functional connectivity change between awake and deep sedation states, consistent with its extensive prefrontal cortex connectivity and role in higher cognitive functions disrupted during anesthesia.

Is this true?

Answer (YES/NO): NO